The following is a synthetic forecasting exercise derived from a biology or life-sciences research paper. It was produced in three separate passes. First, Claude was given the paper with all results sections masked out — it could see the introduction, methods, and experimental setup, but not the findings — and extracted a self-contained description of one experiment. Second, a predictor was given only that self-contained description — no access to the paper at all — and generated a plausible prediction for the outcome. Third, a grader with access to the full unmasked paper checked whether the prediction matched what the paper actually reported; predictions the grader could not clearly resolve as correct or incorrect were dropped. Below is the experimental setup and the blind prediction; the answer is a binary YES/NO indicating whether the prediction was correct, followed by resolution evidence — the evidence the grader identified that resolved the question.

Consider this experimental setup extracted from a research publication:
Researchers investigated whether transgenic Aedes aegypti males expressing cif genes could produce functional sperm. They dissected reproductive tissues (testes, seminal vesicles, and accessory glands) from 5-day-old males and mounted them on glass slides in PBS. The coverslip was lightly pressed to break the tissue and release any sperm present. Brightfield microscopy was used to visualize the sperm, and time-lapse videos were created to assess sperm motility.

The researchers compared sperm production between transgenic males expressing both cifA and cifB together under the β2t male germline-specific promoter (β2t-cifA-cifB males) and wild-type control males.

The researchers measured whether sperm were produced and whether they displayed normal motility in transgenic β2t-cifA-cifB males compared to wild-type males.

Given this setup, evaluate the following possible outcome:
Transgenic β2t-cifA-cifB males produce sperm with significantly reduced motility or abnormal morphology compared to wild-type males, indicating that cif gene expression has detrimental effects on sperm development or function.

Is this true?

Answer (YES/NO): NO